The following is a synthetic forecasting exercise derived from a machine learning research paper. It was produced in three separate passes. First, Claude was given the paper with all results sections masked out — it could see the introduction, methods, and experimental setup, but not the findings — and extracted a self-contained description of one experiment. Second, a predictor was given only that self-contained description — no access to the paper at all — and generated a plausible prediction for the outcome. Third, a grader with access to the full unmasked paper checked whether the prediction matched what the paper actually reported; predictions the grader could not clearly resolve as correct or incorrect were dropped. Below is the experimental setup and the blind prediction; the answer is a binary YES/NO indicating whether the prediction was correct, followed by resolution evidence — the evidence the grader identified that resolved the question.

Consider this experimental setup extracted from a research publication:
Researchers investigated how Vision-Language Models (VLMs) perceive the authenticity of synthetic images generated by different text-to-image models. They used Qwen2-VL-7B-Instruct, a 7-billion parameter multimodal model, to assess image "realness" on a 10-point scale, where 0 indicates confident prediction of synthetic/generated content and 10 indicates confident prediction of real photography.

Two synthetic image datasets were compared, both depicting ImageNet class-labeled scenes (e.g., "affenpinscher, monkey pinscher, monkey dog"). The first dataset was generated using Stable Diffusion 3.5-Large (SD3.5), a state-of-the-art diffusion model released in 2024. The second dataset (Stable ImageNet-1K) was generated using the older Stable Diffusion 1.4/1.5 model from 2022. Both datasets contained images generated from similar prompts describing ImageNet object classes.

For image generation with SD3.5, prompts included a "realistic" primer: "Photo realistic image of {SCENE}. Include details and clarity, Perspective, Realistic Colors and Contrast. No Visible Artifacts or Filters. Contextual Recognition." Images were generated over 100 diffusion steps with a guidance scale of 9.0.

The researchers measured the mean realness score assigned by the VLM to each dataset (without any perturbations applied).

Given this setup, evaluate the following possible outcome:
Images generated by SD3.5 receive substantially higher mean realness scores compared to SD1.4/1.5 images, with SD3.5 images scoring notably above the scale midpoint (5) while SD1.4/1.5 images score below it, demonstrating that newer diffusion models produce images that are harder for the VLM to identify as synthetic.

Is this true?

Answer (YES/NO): NO